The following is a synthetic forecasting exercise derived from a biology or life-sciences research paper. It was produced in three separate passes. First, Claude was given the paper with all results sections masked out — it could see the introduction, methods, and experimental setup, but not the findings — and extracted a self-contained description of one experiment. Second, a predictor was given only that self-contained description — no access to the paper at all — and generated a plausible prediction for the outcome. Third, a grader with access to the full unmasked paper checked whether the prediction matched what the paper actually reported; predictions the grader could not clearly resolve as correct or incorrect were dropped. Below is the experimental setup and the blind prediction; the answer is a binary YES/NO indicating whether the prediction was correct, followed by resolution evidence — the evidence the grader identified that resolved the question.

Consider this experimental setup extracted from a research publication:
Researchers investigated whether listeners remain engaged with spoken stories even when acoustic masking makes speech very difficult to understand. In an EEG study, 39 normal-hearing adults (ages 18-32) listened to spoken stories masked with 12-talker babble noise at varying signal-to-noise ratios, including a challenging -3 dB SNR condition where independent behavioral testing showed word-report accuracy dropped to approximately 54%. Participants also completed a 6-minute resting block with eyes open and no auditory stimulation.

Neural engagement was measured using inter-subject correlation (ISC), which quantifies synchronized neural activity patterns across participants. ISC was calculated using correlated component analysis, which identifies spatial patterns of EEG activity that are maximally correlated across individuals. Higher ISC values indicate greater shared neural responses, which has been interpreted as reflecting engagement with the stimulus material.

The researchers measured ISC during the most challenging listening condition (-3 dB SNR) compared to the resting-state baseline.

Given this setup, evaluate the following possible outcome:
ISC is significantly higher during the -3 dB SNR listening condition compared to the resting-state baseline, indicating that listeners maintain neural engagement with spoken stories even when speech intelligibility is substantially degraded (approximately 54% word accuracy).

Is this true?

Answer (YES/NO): YES